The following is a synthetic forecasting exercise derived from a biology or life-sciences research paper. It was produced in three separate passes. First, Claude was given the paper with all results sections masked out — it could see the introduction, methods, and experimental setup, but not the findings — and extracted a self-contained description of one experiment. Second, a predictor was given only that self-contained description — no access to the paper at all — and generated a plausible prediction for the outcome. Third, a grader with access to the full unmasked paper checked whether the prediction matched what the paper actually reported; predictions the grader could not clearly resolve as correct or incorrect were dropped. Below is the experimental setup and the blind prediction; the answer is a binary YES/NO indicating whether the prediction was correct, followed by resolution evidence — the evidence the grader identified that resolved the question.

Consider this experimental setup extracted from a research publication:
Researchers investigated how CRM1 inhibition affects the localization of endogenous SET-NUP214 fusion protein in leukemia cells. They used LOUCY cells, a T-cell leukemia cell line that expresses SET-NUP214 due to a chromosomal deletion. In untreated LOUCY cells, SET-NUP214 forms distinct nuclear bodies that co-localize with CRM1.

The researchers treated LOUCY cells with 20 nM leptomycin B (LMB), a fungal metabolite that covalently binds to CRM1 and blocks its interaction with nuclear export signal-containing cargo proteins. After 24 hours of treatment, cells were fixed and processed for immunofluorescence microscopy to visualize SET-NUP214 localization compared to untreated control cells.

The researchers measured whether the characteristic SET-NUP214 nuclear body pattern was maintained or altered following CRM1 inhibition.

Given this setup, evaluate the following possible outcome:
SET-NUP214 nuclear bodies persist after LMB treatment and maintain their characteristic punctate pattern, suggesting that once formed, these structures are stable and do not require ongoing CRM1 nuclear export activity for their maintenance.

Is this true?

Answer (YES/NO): NO